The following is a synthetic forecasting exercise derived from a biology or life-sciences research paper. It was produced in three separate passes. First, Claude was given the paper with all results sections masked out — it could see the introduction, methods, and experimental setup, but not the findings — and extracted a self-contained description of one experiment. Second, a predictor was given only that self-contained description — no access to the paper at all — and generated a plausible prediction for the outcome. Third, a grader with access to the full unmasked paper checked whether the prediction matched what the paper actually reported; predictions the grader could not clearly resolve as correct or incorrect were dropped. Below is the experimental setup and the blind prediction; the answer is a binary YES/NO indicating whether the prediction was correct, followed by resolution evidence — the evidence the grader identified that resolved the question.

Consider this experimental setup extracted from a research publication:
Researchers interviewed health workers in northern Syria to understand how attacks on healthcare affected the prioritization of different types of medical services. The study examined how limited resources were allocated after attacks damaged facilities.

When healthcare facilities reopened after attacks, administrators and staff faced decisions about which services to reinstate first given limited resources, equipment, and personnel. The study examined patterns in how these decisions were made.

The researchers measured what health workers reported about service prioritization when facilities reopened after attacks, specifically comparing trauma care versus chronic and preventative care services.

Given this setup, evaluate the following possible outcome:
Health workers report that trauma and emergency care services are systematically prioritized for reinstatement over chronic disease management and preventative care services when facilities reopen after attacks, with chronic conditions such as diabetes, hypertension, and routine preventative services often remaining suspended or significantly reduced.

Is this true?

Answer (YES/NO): YES